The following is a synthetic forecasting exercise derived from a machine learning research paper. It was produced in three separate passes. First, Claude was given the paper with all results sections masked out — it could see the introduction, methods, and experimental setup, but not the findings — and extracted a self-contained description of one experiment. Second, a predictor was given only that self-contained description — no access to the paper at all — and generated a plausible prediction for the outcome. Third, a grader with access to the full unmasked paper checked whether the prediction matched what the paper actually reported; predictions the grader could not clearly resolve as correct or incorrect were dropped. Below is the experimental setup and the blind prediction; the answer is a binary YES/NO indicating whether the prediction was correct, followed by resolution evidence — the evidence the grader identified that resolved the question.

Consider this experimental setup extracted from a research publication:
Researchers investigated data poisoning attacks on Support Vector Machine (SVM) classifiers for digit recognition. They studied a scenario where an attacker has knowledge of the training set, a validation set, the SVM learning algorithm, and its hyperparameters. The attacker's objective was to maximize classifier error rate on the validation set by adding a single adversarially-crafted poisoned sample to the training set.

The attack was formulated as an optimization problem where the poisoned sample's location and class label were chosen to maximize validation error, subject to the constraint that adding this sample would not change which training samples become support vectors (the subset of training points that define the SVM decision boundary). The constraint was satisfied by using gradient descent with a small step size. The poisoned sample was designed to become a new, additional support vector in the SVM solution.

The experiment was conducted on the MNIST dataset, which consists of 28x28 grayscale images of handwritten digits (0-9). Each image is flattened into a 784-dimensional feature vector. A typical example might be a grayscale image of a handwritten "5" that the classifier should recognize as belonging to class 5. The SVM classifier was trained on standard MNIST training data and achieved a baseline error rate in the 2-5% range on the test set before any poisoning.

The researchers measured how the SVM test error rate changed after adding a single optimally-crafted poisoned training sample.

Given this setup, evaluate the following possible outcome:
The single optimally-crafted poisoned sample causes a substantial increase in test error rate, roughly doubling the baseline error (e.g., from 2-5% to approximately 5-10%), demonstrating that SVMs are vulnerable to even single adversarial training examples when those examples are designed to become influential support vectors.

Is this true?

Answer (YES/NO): NO